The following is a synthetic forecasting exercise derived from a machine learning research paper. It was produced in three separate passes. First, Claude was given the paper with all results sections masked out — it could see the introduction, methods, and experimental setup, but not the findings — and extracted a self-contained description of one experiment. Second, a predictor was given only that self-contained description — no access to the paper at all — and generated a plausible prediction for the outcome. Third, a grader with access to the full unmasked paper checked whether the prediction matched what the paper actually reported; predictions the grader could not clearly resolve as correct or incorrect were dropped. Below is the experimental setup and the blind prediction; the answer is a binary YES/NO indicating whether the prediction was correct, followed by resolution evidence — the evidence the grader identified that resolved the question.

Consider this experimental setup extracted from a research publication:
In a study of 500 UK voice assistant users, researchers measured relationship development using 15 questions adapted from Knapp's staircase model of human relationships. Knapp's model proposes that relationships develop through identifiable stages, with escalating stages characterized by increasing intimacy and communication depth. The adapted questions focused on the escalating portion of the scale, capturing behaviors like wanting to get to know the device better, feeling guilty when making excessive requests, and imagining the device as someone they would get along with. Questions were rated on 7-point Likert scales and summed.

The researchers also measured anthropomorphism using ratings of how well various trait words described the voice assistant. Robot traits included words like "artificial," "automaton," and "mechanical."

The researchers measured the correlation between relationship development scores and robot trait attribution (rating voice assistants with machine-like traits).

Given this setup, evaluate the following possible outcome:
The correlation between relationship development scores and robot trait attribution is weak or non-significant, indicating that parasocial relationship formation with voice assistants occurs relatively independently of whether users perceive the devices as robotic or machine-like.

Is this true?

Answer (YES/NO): NO